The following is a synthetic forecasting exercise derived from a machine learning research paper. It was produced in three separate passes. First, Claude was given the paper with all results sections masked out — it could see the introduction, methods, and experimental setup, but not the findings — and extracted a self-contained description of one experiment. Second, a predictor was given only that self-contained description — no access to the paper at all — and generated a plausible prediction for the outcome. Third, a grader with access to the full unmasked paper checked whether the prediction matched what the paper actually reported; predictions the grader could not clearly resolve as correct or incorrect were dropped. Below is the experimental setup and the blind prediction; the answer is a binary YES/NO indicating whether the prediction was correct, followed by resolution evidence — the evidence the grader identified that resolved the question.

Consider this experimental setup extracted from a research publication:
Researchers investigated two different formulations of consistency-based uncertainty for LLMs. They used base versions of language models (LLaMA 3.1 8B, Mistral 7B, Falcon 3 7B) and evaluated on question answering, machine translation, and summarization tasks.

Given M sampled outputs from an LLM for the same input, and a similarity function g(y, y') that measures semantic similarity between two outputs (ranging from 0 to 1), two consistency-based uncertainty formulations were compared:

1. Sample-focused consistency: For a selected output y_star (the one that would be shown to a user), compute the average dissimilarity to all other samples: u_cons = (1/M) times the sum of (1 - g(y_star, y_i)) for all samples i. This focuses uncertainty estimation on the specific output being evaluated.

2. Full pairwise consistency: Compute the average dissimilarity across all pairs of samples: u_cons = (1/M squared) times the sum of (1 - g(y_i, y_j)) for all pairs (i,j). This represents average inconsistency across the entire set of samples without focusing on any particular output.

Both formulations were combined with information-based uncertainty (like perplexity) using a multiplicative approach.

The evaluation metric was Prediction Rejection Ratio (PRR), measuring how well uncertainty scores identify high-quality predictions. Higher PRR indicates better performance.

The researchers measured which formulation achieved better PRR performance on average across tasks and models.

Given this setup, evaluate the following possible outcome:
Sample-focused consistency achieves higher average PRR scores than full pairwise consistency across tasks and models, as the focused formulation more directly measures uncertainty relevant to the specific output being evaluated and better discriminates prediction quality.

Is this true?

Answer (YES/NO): YES